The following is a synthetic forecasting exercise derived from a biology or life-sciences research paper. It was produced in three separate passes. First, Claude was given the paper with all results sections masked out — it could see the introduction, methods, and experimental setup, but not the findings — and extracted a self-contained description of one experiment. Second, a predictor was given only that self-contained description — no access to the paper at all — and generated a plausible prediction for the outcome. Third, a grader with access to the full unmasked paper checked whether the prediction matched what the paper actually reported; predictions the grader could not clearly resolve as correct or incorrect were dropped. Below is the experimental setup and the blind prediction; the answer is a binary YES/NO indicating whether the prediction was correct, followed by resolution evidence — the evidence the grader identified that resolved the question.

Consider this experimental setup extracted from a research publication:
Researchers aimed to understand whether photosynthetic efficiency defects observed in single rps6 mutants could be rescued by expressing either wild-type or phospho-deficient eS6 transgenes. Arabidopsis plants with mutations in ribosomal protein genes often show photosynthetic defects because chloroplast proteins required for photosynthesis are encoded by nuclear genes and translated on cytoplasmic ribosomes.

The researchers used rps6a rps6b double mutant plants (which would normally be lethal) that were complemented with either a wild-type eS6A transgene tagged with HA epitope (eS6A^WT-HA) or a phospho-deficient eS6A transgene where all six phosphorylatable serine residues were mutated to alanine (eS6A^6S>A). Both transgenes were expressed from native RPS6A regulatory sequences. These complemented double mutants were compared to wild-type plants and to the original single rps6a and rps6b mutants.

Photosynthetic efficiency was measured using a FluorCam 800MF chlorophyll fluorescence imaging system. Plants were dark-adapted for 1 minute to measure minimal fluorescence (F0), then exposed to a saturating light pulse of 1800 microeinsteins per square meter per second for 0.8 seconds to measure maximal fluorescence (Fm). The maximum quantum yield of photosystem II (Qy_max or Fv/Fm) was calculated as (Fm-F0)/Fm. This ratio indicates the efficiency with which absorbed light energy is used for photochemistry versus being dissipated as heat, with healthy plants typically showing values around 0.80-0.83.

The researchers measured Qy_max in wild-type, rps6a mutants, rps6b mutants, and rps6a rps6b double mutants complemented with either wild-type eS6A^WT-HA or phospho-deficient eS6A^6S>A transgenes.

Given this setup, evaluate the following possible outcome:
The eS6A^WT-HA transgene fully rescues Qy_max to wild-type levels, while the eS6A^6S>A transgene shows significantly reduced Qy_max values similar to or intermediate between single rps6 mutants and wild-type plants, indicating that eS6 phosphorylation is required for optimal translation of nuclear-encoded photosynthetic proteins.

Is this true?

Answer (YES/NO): NO